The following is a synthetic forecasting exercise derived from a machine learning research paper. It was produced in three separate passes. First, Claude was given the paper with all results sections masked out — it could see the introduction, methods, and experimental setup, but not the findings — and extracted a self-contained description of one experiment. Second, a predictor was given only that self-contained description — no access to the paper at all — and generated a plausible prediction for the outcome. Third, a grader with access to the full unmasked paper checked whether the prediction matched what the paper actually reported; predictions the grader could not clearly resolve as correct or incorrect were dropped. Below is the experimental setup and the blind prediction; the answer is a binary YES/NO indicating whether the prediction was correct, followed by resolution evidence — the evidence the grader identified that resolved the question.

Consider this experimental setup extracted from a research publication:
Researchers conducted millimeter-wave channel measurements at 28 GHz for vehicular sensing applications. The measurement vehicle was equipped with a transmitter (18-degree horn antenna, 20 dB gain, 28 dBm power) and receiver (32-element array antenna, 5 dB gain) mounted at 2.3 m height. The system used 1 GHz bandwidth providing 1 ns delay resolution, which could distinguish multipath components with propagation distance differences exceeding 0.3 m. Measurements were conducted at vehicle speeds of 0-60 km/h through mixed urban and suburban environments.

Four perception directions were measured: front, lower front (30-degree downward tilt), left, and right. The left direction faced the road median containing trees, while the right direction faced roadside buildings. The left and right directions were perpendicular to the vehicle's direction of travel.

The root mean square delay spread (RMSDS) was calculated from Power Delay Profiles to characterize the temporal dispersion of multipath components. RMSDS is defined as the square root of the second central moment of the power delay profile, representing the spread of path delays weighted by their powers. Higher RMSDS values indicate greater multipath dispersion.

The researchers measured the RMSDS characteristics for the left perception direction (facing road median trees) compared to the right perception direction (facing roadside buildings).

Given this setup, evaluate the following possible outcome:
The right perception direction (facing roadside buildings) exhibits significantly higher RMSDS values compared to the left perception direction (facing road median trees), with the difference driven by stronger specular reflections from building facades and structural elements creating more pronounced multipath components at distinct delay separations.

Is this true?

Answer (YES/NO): NO